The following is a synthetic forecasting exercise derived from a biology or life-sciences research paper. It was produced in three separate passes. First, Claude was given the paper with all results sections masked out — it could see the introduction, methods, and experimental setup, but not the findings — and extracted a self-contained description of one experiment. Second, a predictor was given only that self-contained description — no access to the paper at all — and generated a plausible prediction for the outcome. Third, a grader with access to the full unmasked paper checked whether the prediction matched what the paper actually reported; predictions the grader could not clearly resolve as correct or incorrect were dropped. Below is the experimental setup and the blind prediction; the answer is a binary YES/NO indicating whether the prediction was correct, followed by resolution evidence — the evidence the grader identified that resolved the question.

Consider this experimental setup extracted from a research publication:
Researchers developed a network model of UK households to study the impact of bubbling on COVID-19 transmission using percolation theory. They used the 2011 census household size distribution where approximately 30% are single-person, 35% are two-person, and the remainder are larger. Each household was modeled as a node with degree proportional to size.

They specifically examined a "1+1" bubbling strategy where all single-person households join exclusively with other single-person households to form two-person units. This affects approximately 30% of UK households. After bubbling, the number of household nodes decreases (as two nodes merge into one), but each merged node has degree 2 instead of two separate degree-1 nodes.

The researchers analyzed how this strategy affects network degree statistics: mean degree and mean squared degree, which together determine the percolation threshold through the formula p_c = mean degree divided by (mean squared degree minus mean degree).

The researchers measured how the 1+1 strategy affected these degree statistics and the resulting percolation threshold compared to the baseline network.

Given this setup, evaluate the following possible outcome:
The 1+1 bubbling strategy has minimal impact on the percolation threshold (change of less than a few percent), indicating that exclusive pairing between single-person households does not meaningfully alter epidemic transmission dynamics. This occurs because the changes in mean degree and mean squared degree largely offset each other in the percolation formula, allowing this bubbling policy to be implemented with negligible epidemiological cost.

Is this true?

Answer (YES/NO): NO